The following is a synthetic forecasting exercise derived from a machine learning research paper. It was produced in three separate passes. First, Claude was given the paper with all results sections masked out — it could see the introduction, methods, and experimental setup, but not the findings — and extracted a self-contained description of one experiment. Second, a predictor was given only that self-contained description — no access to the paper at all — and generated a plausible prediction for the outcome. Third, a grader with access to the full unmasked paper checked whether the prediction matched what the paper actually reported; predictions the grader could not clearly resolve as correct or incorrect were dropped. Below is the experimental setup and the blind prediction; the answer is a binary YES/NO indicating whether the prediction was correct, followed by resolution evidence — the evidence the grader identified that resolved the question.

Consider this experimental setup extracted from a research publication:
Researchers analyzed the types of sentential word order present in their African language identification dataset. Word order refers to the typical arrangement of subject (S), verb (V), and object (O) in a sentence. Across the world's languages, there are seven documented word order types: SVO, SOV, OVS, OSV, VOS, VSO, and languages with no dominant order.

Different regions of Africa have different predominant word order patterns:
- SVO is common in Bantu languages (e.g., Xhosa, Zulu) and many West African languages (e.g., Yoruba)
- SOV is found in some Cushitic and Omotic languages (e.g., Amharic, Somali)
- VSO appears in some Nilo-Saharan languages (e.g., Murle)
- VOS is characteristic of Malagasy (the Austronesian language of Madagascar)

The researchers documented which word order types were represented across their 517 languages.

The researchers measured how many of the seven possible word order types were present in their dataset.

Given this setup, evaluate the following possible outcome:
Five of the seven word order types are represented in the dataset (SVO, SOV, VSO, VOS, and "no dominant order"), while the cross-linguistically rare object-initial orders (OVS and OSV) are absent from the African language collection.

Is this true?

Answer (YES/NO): YES